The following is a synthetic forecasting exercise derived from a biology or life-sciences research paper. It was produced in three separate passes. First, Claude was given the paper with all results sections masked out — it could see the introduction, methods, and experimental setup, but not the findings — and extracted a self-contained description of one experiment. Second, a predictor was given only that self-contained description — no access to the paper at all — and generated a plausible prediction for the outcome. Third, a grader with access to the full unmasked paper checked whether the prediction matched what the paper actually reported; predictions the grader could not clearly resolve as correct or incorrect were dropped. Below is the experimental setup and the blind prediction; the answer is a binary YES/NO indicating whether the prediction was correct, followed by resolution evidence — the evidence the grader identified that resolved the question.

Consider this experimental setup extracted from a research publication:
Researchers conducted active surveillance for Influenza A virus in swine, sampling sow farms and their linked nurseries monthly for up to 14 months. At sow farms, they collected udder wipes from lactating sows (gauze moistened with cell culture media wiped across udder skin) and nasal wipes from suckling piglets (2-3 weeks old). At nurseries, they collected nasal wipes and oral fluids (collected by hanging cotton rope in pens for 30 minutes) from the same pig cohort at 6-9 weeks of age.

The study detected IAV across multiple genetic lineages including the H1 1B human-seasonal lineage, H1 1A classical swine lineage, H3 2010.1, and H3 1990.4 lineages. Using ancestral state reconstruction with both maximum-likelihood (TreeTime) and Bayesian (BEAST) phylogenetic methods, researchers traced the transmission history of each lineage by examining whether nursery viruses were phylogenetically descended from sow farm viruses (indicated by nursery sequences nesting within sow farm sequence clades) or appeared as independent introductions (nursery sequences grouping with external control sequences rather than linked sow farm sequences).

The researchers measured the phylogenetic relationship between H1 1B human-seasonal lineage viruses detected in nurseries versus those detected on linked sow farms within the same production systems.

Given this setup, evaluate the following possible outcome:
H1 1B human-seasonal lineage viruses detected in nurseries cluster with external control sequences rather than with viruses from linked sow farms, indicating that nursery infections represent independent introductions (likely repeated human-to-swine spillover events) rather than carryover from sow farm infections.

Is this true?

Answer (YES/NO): NO